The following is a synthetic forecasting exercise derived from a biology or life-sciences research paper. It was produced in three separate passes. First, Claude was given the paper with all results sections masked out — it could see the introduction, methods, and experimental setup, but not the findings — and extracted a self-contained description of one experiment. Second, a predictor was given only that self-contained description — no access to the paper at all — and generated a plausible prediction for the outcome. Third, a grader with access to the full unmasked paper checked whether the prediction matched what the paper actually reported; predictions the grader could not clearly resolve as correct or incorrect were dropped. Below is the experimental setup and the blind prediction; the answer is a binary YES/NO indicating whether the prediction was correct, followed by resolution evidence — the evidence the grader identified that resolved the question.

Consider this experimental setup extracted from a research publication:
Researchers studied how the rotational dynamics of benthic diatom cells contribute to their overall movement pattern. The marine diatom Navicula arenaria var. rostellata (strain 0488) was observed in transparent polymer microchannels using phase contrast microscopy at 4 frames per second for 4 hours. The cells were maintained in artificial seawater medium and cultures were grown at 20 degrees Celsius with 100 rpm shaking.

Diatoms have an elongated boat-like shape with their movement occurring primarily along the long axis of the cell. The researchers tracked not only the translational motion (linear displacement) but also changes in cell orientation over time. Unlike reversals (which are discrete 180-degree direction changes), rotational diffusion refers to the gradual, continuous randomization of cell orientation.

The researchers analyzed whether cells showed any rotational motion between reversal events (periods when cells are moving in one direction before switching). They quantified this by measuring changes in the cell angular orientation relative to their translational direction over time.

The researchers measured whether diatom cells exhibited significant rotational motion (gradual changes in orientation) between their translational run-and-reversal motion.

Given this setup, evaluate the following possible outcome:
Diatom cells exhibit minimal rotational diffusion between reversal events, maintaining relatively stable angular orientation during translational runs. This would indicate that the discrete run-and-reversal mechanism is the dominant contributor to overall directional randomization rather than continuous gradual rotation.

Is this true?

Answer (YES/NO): NO